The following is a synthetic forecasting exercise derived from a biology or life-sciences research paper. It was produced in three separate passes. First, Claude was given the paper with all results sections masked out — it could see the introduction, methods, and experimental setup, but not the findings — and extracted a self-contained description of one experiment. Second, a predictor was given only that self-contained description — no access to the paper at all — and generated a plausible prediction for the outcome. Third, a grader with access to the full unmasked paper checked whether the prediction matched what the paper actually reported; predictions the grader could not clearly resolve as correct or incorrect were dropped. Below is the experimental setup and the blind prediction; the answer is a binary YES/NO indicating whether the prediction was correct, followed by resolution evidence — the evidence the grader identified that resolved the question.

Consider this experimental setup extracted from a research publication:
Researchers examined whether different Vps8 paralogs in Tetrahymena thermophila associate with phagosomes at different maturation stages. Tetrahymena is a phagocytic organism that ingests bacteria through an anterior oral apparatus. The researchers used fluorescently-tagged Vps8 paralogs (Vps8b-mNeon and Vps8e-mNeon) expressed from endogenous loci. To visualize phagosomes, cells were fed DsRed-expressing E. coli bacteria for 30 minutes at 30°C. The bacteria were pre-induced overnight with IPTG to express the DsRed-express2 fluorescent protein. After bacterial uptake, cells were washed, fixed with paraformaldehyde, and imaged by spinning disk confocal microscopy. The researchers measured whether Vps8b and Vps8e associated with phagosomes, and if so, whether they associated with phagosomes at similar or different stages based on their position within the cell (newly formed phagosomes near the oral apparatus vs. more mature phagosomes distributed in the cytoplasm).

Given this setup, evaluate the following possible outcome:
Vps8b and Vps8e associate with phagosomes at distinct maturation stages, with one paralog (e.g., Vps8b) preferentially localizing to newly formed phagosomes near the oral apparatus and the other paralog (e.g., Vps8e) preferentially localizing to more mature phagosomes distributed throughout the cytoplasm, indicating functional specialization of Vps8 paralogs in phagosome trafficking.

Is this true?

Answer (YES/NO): NO